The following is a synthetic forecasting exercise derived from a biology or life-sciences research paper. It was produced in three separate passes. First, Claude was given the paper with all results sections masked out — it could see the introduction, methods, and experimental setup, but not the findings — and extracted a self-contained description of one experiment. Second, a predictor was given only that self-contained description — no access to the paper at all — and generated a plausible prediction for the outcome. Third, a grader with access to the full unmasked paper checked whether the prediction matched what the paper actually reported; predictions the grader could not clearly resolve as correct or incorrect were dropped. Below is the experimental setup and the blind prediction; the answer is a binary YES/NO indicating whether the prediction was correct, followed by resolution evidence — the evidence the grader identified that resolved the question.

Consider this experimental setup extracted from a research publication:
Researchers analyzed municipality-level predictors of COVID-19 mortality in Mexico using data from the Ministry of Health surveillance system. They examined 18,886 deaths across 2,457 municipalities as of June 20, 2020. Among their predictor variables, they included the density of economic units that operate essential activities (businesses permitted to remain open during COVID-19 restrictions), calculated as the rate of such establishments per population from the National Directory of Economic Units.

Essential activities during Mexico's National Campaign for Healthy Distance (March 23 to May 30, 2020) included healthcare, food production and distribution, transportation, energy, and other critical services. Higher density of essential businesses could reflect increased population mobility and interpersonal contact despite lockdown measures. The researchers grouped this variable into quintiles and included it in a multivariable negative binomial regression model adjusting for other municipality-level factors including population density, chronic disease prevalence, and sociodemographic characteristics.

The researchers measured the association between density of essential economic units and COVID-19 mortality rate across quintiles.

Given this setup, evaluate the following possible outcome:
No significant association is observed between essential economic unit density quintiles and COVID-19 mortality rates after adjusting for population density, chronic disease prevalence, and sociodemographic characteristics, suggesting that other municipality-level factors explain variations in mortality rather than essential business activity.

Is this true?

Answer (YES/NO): NO